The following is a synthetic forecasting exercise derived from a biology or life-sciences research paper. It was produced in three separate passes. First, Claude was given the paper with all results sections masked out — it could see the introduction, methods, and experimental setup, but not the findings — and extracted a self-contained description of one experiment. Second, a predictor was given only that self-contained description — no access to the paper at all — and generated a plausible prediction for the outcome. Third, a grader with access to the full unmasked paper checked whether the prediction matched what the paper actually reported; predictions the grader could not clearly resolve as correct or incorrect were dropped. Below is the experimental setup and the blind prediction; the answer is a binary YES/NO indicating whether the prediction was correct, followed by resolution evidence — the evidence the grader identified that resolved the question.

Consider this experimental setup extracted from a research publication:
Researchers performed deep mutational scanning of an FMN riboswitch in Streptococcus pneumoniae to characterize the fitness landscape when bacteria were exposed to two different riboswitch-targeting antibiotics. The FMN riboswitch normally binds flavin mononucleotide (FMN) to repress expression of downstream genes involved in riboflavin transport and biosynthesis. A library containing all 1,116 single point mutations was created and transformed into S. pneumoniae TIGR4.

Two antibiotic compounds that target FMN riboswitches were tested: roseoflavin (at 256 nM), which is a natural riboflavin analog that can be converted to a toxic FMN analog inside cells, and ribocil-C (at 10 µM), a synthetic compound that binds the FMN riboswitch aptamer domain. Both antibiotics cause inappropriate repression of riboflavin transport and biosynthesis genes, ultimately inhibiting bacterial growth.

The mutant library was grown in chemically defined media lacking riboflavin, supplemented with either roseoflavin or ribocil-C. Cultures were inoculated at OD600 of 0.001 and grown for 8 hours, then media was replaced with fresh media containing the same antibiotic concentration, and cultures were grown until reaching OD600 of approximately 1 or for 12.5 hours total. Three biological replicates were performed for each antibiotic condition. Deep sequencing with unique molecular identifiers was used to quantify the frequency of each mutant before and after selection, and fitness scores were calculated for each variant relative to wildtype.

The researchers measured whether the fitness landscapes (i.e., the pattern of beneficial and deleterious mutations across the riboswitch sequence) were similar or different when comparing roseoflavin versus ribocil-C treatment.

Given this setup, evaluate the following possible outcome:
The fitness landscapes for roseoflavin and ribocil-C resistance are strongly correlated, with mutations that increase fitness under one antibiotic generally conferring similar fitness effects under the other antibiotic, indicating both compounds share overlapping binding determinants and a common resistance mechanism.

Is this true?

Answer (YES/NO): NO